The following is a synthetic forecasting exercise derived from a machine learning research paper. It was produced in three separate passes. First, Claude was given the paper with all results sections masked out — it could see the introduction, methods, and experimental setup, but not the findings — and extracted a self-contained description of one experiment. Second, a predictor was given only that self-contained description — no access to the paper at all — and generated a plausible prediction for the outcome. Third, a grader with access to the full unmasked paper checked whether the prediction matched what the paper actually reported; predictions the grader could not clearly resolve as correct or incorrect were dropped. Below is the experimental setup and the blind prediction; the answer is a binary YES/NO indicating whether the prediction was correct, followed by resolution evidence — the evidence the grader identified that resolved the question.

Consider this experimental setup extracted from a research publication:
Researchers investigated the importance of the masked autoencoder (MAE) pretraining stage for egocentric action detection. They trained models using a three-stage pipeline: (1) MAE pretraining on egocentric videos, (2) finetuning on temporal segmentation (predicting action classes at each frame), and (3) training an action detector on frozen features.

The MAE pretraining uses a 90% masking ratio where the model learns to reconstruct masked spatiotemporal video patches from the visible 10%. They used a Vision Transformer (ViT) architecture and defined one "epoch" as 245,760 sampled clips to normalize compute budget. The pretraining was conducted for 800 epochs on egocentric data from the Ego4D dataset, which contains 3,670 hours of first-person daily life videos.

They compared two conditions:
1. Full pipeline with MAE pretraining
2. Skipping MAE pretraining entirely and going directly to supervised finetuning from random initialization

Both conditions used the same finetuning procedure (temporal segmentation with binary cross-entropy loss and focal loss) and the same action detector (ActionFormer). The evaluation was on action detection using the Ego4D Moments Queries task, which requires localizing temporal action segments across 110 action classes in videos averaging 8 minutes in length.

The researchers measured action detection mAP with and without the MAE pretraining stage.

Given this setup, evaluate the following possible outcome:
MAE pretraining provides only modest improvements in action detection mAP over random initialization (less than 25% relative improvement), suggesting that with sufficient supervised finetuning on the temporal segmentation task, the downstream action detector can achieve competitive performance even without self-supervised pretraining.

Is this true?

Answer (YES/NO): NO